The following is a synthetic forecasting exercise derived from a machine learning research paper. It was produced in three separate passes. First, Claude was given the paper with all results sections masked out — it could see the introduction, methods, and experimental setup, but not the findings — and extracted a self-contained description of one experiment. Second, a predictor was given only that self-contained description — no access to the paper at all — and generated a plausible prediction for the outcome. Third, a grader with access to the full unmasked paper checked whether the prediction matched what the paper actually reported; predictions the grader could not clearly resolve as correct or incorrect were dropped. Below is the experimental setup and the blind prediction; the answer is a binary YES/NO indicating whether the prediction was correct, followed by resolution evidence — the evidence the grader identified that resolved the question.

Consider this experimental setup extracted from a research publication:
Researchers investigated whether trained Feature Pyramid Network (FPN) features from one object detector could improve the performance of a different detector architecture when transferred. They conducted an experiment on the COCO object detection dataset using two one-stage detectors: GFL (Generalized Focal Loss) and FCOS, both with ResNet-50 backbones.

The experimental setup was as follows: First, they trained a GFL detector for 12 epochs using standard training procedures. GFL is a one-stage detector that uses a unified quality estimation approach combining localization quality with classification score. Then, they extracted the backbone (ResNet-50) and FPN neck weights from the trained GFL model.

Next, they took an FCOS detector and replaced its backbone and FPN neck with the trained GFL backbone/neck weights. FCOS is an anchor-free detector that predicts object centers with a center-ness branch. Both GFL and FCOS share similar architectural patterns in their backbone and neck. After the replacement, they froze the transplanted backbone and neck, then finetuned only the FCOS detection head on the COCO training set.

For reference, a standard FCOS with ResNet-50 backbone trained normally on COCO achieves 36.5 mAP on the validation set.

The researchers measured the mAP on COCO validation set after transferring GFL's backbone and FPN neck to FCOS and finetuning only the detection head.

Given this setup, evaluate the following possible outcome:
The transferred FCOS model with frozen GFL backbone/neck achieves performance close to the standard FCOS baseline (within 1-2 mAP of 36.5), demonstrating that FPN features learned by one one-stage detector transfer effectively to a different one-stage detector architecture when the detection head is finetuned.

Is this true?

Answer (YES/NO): YES